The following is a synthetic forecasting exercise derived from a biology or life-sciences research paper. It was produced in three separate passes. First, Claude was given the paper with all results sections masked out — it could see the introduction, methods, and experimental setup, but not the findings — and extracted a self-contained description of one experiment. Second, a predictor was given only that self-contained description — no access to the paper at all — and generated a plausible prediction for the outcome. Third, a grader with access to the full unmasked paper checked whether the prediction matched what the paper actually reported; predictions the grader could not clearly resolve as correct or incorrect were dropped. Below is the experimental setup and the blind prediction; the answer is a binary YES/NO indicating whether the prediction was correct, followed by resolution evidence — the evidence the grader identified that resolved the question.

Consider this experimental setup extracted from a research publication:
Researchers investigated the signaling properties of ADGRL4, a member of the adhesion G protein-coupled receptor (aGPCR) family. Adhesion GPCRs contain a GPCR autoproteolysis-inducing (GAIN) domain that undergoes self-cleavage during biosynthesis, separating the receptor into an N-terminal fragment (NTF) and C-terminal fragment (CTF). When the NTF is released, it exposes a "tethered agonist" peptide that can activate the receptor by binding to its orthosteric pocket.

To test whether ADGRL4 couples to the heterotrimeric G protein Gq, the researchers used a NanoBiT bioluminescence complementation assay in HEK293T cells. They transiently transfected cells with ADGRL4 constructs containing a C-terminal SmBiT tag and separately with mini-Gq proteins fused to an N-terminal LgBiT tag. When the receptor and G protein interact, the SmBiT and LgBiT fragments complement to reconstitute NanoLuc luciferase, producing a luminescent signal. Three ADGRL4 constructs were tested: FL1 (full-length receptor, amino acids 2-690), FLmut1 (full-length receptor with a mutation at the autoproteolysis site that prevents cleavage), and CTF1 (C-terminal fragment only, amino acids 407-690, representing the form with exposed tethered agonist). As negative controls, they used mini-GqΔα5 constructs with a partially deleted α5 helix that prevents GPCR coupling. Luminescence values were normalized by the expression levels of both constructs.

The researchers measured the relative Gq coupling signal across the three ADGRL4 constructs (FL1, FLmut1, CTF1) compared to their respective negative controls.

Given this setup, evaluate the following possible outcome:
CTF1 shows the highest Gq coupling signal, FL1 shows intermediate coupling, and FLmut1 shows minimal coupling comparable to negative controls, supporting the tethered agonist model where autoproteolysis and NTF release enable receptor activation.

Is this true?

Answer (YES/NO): NO